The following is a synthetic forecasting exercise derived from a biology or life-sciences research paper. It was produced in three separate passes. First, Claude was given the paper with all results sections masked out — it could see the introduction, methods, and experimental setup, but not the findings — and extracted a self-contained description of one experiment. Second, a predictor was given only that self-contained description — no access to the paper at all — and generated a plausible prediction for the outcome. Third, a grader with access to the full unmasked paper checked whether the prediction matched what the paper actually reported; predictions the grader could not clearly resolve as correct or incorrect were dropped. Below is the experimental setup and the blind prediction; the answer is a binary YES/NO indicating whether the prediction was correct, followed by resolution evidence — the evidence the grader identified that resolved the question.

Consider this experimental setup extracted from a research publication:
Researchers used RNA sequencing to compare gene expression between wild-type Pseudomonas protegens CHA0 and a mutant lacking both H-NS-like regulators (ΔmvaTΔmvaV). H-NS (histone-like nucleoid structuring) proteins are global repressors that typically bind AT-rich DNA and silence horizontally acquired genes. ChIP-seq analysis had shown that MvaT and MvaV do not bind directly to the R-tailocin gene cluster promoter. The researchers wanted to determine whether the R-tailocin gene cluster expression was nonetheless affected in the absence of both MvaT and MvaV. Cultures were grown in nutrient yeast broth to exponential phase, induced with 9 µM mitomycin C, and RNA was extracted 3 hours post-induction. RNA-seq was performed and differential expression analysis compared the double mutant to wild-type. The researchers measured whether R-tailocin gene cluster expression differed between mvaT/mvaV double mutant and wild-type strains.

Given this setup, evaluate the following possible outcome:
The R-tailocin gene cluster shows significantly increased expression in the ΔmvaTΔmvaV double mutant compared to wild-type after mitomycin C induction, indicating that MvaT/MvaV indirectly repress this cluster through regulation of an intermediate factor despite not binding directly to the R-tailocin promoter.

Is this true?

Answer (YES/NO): NO